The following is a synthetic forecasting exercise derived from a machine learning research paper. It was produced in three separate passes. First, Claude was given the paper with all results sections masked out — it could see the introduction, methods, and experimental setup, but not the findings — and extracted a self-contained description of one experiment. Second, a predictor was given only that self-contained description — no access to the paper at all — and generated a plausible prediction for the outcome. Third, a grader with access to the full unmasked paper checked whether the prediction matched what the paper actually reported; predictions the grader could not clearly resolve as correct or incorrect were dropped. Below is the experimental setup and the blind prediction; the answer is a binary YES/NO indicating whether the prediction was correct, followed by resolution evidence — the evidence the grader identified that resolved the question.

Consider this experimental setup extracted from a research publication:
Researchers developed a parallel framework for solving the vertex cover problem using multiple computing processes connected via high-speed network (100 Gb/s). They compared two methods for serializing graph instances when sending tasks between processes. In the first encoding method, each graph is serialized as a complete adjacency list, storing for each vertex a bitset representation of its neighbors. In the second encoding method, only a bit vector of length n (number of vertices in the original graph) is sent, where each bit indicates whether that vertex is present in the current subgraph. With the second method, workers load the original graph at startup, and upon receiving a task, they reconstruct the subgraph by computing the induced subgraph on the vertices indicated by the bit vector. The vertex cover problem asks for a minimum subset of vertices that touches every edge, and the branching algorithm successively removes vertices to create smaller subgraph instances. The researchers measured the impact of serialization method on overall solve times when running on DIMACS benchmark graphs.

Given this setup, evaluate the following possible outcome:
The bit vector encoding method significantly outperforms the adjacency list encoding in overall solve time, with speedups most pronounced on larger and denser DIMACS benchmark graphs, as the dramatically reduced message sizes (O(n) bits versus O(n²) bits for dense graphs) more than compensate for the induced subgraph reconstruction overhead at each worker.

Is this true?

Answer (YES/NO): NO